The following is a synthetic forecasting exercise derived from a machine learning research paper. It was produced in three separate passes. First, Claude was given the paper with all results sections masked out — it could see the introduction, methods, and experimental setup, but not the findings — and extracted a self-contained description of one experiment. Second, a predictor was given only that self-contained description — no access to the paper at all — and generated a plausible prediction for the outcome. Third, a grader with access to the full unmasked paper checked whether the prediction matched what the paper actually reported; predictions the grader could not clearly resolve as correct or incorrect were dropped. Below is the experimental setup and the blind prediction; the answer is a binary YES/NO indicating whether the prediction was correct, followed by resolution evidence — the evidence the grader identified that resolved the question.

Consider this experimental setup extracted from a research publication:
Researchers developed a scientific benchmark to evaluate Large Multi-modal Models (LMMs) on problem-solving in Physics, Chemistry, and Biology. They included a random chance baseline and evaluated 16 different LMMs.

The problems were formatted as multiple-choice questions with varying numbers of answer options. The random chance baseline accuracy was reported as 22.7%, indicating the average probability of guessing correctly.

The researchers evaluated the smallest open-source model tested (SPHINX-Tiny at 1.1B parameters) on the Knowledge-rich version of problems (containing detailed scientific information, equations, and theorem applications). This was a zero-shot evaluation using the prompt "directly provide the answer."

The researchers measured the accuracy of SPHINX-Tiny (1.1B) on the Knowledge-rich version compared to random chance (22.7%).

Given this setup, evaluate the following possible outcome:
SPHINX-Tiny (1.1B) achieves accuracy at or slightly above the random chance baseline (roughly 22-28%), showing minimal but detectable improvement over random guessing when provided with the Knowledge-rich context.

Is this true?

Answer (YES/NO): NO